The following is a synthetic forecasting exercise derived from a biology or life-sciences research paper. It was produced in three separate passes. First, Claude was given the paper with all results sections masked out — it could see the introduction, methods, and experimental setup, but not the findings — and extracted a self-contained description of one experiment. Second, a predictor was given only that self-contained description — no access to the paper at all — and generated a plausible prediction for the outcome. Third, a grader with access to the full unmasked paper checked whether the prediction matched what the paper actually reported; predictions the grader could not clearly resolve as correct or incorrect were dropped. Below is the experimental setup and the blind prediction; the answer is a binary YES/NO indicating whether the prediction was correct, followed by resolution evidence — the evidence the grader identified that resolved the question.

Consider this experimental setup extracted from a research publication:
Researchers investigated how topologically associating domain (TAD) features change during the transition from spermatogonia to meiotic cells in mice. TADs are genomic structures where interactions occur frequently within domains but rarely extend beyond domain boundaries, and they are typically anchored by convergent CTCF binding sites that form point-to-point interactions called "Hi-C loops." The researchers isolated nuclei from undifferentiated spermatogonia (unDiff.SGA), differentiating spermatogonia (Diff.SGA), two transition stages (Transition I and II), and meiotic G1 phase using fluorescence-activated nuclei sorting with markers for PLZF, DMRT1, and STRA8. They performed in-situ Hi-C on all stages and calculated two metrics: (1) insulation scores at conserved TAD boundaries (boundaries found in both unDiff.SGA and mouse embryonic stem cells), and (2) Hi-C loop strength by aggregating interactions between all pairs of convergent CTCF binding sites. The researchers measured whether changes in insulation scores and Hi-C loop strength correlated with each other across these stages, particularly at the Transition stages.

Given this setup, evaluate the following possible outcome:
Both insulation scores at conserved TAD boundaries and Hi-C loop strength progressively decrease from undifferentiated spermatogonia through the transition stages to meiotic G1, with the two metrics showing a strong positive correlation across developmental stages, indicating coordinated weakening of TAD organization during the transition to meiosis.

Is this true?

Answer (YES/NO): NO